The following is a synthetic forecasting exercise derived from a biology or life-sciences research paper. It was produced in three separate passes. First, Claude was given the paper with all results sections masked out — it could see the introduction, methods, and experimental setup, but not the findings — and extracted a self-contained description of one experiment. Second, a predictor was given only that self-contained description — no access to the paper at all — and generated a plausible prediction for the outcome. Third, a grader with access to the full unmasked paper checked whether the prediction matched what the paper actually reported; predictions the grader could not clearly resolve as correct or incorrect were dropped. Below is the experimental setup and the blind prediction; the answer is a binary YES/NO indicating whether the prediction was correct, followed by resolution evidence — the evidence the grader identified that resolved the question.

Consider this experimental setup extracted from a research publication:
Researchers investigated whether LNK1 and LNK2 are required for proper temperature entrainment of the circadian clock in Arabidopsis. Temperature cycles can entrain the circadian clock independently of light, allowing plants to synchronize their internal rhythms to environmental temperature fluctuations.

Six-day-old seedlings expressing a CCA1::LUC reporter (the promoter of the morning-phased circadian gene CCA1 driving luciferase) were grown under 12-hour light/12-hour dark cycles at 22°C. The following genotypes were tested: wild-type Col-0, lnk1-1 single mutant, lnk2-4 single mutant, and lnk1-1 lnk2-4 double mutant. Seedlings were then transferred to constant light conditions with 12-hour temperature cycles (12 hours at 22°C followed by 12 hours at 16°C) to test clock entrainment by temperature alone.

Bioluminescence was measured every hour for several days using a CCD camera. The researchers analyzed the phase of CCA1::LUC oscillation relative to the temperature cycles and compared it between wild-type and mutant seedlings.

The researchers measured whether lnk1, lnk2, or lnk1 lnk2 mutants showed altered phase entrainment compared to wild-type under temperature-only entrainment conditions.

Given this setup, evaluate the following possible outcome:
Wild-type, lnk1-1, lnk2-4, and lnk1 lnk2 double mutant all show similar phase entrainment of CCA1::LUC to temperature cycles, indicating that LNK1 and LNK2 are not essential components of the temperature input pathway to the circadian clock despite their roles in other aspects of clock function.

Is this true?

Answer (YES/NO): NO